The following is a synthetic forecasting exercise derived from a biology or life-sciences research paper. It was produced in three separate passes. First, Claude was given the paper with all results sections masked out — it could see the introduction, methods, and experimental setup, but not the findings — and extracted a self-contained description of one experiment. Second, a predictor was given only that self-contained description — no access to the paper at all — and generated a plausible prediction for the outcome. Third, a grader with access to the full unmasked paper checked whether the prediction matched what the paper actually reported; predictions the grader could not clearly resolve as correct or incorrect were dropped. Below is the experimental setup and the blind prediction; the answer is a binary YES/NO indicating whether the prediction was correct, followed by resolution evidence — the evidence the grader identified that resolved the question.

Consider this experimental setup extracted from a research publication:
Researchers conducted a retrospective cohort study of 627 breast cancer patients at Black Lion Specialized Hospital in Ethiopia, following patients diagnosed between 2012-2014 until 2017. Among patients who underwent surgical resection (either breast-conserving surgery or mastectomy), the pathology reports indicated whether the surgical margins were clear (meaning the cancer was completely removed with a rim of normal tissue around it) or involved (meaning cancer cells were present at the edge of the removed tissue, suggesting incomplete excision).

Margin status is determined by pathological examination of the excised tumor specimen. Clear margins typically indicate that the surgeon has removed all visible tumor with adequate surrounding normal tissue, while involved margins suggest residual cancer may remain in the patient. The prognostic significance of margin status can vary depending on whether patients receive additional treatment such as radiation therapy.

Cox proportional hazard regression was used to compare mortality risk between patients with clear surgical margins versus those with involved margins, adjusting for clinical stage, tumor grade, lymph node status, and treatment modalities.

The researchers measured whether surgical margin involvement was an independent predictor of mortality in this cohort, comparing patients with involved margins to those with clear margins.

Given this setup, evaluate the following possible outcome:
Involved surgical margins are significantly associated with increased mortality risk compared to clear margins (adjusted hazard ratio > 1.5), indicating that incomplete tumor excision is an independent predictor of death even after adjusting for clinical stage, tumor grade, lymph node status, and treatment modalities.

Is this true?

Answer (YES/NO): YES